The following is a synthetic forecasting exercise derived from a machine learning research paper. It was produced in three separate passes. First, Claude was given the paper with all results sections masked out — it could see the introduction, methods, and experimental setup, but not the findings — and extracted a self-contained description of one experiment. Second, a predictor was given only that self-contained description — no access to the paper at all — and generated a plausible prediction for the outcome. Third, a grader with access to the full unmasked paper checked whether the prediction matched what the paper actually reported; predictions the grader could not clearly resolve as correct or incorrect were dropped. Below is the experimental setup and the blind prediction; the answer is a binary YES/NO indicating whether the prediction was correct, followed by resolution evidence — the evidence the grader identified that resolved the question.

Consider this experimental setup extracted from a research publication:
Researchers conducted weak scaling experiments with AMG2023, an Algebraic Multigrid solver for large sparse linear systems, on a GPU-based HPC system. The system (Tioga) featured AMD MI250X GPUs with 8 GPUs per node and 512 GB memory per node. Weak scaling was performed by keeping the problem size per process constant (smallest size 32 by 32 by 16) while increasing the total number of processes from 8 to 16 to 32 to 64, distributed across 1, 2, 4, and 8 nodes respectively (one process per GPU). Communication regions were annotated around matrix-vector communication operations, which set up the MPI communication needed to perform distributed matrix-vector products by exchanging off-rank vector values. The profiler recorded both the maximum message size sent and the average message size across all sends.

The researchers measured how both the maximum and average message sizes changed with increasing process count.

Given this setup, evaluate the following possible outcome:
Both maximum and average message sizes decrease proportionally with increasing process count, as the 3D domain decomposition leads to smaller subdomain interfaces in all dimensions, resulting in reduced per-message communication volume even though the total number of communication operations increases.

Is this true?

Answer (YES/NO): NO